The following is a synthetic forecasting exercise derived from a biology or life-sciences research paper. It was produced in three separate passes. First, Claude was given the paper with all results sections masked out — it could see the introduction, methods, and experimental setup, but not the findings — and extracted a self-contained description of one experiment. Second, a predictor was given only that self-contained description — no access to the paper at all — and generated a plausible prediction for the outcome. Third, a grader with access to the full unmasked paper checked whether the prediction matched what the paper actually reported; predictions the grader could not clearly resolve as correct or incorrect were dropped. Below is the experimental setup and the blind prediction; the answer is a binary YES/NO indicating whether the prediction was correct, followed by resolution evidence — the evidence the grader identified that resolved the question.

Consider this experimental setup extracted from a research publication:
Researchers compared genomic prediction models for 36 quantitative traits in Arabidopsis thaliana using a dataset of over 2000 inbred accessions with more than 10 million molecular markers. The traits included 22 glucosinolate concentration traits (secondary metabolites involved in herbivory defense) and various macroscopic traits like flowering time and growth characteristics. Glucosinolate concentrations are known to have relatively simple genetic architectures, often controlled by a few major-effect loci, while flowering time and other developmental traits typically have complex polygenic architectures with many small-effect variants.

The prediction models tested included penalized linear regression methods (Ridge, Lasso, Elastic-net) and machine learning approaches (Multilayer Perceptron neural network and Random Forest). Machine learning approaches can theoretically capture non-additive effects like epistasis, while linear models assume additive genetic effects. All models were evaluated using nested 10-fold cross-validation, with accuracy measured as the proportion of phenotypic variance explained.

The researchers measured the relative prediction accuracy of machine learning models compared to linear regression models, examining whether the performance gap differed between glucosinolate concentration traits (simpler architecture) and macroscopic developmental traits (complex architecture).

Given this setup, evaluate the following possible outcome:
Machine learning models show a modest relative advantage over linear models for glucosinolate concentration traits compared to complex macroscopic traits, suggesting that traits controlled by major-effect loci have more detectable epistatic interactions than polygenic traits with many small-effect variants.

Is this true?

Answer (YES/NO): NO